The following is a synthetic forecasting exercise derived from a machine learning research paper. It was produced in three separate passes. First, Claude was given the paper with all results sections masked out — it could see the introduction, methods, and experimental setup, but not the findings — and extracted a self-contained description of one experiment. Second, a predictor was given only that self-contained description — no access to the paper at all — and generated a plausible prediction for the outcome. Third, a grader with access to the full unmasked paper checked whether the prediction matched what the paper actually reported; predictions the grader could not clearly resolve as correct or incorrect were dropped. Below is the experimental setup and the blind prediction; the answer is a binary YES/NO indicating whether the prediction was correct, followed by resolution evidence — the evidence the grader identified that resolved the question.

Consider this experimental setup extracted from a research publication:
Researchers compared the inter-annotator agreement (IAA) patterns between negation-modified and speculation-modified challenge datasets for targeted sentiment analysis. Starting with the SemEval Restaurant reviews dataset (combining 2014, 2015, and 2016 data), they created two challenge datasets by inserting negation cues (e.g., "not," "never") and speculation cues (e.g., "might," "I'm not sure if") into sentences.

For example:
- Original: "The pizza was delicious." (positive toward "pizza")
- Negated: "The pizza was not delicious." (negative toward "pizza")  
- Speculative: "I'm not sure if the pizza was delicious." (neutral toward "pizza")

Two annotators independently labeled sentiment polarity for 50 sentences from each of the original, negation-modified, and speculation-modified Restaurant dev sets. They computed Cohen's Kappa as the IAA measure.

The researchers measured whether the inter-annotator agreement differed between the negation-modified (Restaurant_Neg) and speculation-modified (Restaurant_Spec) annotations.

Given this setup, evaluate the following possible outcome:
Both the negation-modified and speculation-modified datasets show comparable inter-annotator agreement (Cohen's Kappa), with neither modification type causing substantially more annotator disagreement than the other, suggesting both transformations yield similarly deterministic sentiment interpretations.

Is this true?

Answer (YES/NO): YES